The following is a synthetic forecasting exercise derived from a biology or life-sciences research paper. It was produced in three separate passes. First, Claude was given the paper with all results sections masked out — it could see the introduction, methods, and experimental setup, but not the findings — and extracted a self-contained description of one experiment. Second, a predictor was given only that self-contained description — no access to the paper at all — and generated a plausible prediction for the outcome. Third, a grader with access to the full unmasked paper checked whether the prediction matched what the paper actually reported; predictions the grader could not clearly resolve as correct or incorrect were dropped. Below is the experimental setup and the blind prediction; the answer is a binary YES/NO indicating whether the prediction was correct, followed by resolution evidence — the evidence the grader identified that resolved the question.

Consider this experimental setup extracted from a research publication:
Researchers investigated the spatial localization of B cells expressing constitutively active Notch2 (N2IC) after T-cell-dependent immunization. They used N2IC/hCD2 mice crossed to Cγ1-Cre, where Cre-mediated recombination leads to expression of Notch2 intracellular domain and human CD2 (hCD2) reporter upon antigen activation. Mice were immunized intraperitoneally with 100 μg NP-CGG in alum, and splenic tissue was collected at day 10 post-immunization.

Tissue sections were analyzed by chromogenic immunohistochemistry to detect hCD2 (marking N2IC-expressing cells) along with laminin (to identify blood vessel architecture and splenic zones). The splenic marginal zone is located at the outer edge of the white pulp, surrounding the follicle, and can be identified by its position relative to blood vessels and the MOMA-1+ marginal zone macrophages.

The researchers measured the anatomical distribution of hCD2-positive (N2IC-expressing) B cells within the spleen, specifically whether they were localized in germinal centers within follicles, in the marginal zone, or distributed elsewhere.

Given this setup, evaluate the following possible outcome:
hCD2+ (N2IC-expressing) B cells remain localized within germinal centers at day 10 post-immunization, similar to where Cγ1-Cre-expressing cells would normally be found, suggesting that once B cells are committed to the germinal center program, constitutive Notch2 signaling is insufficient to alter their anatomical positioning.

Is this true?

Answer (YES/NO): NO